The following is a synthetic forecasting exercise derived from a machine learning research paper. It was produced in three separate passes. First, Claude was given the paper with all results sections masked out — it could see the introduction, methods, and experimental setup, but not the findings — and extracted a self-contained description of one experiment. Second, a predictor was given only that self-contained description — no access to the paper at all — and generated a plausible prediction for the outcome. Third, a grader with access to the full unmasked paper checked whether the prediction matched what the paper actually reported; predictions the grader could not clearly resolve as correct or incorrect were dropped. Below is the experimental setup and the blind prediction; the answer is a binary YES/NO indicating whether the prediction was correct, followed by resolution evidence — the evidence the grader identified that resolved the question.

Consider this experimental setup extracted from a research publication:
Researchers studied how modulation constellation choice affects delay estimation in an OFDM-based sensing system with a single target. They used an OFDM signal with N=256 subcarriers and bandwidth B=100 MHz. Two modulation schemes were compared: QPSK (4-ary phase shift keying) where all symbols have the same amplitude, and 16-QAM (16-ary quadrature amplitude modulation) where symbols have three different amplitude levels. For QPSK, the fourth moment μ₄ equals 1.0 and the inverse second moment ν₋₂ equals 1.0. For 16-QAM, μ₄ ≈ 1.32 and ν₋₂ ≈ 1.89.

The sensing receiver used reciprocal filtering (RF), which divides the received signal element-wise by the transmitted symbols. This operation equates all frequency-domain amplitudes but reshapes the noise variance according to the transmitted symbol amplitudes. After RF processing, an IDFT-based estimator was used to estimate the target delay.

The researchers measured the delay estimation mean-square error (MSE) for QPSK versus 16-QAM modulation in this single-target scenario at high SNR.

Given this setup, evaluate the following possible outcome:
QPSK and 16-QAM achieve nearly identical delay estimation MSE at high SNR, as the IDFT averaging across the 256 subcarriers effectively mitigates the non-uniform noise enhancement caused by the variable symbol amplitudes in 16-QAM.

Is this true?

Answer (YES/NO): NO